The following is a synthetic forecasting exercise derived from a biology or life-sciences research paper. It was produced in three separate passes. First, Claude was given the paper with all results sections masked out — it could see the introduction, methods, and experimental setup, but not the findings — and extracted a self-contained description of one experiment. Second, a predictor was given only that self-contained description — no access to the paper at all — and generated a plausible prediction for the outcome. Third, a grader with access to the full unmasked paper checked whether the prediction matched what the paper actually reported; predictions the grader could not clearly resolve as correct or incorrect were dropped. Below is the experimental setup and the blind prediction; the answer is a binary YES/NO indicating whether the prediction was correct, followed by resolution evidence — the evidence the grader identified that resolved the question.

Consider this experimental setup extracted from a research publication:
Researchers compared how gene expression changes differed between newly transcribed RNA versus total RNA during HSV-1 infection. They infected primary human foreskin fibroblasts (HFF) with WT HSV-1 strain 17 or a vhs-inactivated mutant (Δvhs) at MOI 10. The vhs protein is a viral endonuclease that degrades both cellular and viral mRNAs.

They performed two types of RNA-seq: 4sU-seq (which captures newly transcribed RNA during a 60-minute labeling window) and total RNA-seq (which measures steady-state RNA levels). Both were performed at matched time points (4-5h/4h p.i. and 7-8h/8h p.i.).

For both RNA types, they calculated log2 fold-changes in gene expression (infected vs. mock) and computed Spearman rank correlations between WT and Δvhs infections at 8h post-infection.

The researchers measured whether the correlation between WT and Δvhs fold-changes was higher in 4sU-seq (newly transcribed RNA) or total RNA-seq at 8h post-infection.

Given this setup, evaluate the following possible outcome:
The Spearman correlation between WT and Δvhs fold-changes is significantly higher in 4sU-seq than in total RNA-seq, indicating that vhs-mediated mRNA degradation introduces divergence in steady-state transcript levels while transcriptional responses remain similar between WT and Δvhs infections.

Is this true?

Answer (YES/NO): YES